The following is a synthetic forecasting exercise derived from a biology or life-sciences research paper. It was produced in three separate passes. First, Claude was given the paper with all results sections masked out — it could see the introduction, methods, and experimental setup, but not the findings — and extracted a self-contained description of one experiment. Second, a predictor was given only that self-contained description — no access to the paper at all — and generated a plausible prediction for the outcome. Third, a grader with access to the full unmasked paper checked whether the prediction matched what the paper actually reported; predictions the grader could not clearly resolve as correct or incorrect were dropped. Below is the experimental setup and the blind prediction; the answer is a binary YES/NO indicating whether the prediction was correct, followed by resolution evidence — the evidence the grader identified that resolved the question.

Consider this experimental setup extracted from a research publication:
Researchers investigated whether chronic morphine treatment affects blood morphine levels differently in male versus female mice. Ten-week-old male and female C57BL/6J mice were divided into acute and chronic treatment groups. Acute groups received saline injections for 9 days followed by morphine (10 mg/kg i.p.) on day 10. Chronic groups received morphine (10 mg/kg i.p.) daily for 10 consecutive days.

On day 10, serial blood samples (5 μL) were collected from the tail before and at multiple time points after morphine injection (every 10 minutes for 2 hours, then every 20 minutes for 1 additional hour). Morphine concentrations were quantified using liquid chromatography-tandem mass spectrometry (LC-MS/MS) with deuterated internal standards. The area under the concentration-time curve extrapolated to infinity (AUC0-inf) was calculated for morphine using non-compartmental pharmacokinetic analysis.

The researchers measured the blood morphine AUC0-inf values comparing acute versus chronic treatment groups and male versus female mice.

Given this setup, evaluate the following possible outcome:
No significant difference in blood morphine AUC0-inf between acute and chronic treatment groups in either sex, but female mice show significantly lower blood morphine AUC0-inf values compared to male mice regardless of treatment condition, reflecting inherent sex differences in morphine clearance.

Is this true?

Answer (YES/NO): NO